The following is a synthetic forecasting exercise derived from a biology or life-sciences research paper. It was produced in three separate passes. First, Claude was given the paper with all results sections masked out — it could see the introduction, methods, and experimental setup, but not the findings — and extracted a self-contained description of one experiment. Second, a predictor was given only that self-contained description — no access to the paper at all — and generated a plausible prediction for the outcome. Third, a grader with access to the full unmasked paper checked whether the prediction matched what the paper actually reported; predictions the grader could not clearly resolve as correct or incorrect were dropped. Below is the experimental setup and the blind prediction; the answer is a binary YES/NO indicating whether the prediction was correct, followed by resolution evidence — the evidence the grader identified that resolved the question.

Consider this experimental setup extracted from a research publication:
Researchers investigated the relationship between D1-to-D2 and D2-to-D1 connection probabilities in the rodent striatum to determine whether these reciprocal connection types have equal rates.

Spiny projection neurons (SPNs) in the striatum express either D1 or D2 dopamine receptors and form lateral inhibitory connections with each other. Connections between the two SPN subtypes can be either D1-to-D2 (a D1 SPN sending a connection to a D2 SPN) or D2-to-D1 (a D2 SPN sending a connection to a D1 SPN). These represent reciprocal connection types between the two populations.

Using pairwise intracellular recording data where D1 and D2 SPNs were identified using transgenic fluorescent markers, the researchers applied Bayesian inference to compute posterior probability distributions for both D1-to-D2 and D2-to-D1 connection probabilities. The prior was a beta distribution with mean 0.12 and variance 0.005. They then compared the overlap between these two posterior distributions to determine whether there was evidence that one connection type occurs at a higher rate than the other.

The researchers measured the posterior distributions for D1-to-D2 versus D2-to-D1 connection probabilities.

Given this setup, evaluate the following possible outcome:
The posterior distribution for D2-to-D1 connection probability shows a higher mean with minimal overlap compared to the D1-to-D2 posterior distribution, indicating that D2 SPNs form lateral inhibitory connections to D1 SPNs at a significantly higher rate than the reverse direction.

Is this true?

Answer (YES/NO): YES